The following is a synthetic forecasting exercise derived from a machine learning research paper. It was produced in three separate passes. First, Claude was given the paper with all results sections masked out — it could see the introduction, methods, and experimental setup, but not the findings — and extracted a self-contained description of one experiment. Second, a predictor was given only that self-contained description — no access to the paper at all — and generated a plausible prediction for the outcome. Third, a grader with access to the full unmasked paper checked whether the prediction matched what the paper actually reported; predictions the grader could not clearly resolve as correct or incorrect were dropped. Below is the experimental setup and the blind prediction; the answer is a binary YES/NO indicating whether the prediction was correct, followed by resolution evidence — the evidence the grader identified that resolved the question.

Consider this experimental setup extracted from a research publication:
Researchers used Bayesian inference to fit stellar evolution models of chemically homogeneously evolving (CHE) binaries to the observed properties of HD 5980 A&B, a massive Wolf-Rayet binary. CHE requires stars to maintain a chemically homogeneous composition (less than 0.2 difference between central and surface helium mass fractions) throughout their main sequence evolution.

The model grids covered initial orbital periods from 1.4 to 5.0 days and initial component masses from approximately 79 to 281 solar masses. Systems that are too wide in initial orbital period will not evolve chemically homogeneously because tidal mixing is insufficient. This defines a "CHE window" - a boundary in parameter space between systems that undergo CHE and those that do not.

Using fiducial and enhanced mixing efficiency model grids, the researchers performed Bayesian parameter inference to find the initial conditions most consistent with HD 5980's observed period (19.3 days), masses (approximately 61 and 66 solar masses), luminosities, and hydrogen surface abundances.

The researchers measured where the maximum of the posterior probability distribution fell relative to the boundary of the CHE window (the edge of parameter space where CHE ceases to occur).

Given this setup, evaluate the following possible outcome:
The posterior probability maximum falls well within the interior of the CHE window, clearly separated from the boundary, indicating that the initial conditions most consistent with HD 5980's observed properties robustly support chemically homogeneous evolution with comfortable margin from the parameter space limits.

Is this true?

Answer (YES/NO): NO